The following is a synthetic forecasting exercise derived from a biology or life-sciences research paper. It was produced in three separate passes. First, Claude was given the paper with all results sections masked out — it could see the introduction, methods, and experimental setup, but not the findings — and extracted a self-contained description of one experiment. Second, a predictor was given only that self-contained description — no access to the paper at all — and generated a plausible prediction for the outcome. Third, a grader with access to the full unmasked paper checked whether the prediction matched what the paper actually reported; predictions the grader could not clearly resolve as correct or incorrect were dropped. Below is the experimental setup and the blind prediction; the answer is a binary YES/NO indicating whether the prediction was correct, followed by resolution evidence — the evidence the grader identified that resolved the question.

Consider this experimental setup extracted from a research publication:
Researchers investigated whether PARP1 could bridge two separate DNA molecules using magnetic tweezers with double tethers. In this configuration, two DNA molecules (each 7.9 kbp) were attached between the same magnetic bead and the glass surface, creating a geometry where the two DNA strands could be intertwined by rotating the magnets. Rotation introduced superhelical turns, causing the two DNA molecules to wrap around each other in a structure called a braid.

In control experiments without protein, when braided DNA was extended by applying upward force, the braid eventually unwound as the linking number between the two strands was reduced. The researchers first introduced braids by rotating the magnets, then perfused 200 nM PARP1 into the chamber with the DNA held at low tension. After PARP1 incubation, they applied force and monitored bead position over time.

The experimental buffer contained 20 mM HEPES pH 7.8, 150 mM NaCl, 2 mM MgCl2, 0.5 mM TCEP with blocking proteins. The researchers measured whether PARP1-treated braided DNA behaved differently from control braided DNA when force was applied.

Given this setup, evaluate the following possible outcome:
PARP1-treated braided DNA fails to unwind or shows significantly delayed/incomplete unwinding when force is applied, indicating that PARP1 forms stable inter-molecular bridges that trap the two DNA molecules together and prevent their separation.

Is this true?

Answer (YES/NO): YES